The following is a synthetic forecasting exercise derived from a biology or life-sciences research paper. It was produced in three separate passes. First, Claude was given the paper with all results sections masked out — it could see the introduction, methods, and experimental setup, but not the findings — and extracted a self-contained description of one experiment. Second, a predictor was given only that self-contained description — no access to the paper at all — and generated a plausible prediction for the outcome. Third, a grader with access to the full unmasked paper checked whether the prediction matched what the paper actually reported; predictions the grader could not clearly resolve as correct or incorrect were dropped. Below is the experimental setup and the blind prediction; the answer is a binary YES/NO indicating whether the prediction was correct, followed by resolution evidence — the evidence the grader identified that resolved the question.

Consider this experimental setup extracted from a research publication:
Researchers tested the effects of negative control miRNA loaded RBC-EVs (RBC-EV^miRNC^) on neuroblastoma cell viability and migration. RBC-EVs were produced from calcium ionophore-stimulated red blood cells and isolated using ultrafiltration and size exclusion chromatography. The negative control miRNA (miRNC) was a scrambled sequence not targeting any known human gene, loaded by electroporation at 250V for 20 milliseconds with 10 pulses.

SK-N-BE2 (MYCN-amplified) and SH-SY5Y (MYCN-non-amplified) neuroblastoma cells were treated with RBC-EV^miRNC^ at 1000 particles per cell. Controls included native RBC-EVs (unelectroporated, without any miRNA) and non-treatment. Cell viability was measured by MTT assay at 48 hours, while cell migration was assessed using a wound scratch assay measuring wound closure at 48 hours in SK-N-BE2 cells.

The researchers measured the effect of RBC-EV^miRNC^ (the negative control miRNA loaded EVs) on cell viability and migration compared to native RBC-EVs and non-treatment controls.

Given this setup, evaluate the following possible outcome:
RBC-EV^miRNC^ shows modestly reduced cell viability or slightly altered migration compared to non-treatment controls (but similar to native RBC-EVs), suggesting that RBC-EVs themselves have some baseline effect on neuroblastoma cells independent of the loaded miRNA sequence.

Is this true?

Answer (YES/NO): NO